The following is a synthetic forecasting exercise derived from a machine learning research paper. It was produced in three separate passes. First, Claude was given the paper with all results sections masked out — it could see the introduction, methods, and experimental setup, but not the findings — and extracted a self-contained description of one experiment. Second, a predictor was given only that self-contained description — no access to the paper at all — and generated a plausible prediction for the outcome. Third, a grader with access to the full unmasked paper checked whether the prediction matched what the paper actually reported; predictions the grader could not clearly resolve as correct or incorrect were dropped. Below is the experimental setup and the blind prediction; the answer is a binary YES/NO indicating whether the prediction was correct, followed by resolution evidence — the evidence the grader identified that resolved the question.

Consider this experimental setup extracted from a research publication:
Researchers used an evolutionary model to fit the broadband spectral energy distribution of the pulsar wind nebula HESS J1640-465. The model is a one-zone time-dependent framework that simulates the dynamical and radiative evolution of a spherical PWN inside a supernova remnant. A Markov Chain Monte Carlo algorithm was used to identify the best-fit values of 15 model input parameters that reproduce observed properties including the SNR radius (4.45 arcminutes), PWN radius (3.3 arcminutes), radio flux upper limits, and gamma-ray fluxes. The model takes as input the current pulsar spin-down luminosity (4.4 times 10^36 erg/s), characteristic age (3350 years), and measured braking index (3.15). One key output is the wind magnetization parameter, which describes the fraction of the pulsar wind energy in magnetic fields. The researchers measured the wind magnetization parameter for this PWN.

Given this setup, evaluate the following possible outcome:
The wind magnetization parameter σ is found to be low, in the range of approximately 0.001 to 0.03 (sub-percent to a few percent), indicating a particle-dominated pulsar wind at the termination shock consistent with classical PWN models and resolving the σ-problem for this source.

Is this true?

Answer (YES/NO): NO